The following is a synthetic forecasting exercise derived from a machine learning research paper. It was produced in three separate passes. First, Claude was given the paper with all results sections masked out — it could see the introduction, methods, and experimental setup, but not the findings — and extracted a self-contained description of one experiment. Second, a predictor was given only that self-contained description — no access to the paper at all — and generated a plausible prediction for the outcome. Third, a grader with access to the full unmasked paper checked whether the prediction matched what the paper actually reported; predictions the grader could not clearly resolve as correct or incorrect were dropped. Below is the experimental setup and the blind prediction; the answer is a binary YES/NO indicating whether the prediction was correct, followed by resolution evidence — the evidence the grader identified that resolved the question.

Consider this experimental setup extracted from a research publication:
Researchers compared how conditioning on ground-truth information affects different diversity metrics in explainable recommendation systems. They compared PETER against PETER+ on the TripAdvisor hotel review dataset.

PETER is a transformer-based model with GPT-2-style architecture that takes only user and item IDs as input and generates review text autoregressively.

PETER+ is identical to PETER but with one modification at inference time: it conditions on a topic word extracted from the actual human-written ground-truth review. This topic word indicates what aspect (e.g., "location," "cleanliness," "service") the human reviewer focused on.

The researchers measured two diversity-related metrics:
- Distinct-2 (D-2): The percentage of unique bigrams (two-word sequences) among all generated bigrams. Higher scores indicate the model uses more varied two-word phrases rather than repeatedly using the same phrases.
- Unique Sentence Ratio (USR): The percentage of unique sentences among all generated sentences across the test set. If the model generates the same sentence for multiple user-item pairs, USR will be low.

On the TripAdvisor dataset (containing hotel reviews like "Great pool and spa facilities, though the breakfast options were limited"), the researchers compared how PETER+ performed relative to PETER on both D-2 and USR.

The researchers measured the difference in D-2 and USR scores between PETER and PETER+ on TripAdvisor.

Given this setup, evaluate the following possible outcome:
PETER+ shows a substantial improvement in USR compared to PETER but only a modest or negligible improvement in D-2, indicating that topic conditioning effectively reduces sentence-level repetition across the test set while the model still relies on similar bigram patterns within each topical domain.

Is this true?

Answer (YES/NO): NO